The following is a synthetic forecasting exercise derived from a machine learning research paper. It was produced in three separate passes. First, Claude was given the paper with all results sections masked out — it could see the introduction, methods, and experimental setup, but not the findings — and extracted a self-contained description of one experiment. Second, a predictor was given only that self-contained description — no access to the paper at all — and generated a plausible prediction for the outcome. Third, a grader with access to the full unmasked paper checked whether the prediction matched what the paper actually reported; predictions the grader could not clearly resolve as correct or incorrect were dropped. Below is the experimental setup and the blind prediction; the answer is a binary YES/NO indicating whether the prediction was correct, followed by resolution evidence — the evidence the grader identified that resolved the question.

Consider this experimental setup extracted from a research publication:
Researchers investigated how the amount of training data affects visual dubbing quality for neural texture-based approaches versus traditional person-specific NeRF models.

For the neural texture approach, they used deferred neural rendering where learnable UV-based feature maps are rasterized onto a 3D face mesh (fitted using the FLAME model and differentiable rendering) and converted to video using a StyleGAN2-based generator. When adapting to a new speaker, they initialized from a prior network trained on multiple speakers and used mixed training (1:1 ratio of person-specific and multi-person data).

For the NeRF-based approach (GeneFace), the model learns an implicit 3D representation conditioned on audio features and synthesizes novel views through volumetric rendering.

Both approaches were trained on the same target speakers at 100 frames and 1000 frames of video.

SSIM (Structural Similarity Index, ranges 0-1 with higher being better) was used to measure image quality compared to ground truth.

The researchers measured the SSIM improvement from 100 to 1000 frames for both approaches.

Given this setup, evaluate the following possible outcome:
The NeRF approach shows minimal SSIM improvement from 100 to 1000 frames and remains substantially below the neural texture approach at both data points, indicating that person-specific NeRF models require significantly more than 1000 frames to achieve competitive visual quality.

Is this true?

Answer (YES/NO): NO